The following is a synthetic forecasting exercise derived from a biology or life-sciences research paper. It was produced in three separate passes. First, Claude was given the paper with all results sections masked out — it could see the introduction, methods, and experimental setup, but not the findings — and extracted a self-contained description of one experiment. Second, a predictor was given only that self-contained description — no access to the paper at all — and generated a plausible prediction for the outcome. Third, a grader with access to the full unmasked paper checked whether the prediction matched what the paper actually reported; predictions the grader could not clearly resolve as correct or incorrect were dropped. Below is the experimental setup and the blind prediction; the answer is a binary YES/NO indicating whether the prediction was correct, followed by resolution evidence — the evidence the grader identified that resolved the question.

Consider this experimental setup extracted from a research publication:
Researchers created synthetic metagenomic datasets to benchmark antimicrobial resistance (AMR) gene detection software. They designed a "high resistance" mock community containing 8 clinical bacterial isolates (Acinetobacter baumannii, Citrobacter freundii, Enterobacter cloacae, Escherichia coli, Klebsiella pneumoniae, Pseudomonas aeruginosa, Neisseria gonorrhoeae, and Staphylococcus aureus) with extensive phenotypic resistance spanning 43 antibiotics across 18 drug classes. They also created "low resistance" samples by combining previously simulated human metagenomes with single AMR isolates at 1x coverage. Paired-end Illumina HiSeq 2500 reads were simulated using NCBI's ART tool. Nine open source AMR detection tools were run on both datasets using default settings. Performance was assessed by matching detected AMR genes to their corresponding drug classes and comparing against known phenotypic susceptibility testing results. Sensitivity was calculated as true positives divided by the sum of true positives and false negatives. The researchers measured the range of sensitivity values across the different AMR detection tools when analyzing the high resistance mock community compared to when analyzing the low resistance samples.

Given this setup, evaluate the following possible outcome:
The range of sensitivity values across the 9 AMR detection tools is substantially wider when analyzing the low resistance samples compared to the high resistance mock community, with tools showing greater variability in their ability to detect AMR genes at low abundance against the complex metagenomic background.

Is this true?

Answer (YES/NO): NO